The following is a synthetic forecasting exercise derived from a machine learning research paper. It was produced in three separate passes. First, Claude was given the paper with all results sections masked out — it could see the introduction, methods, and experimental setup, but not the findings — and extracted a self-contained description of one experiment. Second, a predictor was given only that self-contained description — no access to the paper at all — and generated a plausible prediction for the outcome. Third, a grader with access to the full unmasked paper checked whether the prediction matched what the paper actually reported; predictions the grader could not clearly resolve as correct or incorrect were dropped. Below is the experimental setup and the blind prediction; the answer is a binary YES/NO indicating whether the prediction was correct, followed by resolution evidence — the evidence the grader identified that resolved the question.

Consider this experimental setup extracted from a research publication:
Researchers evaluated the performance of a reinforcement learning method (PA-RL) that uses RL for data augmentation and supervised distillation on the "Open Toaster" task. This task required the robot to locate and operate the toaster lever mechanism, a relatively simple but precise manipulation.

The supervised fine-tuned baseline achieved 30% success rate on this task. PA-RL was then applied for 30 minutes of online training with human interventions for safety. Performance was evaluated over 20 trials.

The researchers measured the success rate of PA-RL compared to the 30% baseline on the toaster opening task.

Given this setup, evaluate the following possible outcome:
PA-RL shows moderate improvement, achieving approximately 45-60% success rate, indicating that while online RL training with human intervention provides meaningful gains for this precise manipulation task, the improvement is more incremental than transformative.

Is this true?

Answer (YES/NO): NO